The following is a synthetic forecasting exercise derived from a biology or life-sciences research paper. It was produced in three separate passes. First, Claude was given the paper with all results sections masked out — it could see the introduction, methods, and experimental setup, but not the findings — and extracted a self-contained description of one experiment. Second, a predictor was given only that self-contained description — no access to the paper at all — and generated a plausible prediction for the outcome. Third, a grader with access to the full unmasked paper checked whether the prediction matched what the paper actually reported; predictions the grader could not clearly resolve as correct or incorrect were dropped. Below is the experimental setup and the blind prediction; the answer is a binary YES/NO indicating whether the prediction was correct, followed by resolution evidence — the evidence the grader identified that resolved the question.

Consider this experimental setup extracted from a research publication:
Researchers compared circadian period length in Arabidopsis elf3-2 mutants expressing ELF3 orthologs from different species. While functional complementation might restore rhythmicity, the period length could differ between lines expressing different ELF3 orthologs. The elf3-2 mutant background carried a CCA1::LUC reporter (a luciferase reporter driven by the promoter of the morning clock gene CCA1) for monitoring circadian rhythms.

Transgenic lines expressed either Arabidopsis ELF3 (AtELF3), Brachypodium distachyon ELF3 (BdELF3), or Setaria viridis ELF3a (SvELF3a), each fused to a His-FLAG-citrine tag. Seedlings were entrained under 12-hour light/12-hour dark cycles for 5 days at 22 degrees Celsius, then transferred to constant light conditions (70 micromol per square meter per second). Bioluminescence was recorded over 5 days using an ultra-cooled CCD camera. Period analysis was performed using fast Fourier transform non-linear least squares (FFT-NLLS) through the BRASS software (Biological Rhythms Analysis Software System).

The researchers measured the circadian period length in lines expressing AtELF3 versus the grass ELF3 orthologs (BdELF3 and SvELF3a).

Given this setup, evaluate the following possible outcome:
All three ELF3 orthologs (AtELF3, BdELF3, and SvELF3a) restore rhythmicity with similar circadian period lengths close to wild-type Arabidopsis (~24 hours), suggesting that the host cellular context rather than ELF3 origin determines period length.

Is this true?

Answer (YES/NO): NO